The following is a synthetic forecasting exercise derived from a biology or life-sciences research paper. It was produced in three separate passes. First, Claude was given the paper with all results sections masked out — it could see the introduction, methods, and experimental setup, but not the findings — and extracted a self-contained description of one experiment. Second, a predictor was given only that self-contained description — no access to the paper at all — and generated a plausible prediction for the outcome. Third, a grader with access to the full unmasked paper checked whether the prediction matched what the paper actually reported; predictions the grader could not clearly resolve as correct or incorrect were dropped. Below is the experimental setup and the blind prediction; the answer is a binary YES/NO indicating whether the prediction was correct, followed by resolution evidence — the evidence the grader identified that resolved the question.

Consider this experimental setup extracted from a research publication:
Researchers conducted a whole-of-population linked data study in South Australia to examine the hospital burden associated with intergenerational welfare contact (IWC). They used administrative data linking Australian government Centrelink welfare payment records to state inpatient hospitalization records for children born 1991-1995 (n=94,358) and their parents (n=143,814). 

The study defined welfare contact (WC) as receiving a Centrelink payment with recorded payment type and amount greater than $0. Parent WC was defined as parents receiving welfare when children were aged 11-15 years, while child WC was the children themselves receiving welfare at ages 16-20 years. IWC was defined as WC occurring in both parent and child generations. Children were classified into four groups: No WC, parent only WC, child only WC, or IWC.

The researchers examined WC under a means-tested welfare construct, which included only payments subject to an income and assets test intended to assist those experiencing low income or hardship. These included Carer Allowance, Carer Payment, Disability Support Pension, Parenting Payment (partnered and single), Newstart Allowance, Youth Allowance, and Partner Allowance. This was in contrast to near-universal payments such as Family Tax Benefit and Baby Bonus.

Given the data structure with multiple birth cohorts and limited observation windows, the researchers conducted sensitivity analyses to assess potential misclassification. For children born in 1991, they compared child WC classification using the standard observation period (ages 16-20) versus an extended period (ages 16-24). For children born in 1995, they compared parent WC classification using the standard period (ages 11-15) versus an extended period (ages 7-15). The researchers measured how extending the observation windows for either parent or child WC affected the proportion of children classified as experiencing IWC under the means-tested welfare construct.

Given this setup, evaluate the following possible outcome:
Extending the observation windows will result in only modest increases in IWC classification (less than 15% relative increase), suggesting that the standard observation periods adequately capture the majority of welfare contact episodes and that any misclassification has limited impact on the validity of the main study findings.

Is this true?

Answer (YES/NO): YES